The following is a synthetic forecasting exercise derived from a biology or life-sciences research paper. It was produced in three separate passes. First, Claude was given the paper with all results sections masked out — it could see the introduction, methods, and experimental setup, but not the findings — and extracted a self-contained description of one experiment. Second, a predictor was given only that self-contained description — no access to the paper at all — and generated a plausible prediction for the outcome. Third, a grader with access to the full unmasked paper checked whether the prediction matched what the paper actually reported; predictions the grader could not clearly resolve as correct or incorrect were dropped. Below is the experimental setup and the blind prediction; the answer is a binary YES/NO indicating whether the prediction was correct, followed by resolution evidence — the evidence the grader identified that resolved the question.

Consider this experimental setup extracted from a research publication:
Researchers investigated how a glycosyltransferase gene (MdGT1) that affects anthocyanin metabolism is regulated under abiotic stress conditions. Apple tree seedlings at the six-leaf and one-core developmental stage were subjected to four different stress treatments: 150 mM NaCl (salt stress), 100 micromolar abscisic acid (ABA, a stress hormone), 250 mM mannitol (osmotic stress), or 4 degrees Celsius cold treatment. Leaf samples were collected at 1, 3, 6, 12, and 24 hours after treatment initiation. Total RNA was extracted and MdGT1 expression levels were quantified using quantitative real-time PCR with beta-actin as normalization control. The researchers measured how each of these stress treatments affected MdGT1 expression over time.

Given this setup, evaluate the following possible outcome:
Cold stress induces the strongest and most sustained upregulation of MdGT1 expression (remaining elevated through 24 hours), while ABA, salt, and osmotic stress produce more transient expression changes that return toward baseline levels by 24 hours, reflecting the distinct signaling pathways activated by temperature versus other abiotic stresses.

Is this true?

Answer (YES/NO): NO